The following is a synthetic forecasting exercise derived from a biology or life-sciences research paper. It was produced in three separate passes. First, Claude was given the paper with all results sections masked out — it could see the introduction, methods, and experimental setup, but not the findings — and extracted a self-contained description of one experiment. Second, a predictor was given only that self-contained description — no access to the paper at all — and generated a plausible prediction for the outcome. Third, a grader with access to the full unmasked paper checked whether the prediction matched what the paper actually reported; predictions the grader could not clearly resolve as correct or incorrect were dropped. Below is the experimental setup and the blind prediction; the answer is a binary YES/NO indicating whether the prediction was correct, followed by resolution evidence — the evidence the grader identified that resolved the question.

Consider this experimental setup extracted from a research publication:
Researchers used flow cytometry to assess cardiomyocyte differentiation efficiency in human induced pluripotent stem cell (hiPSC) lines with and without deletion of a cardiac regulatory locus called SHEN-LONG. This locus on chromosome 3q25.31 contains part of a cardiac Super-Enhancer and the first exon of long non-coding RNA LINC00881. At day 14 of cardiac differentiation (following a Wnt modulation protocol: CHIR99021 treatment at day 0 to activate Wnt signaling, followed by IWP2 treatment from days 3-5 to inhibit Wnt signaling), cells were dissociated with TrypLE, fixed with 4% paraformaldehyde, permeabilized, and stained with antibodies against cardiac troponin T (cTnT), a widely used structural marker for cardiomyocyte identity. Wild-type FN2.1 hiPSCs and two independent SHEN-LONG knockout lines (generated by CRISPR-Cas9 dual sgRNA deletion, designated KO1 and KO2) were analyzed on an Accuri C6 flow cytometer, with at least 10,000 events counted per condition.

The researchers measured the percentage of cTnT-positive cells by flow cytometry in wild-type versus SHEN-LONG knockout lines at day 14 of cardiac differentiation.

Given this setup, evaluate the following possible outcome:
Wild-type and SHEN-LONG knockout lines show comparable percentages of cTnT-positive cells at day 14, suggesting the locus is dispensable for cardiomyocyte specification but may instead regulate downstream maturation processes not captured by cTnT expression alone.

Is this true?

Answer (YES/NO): YES